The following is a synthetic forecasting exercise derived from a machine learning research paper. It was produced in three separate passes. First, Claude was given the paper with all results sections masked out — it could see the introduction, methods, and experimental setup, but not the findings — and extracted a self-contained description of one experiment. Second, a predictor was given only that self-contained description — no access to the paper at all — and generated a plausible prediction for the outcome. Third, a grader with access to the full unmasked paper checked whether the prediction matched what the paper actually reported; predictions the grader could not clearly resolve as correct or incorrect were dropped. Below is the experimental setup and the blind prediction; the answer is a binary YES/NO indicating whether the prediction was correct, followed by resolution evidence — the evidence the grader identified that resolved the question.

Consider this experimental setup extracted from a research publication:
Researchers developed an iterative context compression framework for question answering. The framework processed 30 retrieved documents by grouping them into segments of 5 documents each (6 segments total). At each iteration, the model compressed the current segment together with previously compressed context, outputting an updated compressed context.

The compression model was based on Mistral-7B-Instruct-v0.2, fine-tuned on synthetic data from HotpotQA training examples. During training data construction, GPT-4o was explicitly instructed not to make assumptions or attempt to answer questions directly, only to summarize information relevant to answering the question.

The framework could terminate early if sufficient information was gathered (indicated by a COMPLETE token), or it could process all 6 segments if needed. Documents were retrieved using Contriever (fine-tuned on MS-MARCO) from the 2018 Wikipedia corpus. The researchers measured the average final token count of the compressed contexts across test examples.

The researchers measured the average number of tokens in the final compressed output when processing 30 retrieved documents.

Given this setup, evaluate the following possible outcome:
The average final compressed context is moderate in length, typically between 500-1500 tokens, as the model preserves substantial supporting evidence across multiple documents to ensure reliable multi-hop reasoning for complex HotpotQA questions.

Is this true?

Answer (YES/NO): NO